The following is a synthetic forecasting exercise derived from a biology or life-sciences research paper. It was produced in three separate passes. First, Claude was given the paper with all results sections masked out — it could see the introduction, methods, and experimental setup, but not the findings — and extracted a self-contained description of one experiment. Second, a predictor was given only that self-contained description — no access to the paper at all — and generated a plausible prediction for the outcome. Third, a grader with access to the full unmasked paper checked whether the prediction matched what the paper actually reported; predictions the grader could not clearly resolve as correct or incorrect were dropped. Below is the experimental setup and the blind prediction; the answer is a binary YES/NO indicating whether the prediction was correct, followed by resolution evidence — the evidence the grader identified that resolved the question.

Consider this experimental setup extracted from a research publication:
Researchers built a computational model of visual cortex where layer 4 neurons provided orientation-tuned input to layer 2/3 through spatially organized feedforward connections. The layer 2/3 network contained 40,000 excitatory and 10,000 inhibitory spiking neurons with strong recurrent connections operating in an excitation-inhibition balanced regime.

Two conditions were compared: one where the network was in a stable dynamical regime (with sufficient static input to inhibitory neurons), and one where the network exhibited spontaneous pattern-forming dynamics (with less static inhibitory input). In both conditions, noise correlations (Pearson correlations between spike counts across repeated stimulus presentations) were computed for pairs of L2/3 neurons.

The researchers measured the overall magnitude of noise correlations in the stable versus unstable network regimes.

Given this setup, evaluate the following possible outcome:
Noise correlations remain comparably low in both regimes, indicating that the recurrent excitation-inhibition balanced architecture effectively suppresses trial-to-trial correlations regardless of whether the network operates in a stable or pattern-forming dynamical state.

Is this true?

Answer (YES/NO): NO